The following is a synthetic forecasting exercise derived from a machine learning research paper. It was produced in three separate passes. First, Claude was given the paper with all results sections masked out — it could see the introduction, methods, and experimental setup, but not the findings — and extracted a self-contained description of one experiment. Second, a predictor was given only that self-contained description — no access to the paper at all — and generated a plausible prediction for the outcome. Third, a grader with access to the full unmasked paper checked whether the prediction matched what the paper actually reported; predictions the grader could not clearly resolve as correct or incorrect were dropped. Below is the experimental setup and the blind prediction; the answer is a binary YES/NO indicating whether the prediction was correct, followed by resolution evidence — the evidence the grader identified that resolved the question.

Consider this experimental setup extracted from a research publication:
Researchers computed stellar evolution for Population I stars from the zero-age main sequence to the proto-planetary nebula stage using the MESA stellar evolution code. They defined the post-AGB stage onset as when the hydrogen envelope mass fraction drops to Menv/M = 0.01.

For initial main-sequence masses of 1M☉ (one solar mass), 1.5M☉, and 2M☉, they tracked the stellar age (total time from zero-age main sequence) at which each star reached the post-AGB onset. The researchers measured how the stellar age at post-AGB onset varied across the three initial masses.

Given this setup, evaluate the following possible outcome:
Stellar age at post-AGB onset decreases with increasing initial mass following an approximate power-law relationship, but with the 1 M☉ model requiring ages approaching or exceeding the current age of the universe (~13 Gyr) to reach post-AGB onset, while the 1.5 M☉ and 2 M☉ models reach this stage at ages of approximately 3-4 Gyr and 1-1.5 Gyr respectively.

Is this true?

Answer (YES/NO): YES